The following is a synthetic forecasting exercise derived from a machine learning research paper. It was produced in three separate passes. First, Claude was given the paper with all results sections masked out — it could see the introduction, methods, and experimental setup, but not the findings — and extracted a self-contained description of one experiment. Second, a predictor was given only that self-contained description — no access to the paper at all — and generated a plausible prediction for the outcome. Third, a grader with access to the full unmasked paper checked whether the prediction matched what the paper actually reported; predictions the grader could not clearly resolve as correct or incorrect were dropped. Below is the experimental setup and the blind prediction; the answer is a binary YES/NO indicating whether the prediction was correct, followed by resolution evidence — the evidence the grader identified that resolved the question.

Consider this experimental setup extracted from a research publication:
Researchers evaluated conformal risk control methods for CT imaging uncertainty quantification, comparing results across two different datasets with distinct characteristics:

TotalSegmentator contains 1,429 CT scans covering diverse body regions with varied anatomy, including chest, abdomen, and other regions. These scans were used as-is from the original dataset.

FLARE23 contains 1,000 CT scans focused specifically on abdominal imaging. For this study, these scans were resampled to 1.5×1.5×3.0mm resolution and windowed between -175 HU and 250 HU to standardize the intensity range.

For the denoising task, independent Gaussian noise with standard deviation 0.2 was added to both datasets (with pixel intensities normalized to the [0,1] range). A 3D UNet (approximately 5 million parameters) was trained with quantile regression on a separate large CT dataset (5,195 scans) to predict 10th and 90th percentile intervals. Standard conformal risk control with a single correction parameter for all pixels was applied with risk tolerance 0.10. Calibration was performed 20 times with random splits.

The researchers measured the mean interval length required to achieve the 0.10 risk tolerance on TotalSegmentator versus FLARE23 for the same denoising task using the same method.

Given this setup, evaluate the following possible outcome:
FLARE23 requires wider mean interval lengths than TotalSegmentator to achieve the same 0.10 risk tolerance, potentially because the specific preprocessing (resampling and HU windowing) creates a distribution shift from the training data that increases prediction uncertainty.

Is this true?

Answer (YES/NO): NO